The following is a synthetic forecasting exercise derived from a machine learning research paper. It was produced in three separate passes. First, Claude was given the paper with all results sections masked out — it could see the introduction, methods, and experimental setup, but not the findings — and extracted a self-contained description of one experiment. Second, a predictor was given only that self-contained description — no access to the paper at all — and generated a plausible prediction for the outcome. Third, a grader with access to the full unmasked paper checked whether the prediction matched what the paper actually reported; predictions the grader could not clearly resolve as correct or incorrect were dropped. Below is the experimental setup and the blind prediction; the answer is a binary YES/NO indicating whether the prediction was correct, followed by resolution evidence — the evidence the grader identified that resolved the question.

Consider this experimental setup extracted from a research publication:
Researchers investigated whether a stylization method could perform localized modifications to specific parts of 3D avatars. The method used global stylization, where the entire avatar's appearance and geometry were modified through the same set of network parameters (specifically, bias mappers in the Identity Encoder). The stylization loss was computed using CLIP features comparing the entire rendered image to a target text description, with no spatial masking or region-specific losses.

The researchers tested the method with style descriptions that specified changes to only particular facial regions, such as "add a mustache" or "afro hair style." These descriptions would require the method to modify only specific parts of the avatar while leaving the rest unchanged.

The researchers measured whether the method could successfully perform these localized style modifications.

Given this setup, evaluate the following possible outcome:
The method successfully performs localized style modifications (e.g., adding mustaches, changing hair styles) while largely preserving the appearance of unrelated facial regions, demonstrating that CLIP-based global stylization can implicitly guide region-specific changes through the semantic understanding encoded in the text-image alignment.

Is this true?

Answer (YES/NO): NO